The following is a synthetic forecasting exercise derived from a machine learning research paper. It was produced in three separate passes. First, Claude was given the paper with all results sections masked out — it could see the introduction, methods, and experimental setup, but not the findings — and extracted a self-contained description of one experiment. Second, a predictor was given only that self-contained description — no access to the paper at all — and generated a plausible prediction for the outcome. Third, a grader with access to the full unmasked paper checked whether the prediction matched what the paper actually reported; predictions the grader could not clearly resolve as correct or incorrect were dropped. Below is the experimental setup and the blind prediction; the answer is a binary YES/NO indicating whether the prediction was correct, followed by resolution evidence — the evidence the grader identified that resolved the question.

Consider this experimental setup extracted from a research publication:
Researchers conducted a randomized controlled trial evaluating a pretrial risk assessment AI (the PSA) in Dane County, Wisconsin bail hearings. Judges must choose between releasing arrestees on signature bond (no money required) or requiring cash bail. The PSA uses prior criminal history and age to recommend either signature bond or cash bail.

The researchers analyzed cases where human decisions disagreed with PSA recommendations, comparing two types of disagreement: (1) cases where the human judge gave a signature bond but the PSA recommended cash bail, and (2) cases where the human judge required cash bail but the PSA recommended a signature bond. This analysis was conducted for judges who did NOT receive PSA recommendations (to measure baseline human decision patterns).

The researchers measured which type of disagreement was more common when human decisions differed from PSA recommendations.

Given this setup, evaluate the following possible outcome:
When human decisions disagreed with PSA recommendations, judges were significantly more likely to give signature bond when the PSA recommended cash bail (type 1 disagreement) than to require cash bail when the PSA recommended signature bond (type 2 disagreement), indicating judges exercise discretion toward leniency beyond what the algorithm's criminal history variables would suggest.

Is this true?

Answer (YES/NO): YES